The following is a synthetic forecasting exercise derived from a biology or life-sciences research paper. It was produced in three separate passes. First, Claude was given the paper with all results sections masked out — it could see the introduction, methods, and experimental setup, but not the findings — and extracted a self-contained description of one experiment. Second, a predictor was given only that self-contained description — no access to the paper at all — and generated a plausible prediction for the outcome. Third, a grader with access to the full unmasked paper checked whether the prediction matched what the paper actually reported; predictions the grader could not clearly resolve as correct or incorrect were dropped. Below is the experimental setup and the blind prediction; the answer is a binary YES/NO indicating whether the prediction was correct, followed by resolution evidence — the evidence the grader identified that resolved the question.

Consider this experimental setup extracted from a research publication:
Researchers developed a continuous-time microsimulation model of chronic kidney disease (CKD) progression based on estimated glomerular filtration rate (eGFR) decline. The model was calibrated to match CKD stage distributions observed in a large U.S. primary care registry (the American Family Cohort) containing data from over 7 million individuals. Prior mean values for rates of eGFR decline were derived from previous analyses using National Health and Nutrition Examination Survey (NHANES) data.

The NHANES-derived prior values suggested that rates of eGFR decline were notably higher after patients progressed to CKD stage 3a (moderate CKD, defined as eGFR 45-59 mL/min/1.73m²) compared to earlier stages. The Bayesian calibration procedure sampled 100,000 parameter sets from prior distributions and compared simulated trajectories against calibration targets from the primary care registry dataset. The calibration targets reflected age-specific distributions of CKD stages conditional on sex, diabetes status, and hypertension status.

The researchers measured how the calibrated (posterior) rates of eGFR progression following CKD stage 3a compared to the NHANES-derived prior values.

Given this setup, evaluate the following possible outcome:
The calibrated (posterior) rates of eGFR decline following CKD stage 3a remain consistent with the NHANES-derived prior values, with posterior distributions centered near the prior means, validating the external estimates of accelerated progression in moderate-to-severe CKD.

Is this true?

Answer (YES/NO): NO